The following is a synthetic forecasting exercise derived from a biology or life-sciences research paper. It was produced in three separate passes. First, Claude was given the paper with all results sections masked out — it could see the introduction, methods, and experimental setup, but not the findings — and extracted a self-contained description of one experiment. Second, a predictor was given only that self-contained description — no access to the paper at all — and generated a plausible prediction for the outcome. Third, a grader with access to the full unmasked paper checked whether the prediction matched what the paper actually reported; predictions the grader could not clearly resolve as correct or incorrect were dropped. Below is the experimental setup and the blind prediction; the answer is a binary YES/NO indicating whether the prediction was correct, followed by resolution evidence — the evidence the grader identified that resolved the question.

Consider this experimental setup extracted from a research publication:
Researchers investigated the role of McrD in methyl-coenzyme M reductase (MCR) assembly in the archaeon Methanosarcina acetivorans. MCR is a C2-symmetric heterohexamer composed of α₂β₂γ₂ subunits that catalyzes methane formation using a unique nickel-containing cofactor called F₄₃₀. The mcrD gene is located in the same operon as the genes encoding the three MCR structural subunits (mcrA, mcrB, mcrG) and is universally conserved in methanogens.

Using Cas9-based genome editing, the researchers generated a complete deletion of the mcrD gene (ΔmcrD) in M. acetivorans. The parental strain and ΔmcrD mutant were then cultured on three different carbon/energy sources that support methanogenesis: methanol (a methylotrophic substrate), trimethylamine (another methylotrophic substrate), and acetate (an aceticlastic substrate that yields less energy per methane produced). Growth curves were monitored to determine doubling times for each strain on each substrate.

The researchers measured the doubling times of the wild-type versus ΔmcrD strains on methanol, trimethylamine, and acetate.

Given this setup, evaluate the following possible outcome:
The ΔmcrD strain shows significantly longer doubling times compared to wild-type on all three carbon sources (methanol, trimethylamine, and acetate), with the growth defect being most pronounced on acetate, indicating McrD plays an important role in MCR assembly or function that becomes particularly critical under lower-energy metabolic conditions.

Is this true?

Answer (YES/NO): NO